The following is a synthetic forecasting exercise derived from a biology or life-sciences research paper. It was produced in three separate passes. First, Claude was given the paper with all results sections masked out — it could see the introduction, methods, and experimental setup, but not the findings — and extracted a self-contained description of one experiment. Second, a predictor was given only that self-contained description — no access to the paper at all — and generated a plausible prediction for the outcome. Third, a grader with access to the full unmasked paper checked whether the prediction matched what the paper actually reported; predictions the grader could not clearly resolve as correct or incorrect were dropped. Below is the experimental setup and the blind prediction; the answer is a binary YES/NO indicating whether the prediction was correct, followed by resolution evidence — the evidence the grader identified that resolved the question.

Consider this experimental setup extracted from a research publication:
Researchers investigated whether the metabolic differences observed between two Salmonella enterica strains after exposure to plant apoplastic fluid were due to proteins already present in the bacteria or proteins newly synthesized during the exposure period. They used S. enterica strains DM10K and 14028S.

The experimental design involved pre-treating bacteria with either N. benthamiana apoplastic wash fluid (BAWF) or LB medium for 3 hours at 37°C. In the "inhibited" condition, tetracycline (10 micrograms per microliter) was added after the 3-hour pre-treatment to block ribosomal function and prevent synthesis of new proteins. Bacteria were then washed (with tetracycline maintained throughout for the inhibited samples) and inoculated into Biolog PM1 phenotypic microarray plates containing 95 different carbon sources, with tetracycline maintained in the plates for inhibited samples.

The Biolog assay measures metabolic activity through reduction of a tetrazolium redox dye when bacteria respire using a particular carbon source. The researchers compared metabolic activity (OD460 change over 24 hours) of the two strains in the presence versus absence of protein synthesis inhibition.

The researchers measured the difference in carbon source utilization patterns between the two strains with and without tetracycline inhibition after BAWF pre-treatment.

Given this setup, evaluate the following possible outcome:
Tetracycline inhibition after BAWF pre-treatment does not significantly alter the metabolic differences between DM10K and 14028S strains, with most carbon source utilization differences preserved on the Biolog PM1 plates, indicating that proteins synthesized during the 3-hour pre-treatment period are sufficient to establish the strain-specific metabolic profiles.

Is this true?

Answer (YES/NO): NO